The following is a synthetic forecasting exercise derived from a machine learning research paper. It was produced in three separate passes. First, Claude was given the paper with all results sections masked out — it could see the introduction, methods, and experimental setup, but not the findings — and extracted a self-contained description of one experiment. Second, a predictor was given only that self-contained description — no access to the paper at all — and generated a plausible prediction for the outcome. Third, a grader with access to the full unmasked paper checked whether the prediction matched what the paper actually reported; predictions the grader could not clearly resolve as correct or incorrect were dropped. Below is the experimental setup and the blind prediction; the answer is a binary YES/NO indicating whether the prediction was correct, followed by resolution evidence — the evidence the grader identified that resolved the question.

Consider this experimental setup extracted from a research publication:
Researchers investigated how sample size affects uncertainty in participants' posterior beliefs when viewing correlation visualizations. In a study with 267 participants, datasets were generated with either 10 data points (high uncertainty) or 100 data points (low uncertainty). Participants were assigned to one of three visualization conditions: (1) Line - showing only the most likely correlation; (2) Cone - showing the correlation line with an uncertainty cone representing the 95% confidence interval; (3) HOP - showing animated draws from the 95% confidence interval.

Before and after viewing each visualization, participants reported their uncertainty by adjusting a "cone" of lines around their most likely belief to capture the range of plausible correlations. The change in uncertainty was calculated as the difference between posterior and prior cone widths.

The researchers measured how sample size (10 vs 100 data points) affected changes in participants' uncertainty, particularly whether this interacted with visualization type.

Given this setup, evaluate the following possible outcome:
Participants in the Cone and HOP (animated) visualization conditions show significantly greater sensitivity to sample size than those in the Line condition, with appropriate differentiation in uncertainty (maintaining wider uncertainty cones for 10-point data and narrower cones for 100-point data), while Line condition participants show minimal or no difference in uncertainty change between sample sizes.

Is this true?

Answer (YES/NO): NO